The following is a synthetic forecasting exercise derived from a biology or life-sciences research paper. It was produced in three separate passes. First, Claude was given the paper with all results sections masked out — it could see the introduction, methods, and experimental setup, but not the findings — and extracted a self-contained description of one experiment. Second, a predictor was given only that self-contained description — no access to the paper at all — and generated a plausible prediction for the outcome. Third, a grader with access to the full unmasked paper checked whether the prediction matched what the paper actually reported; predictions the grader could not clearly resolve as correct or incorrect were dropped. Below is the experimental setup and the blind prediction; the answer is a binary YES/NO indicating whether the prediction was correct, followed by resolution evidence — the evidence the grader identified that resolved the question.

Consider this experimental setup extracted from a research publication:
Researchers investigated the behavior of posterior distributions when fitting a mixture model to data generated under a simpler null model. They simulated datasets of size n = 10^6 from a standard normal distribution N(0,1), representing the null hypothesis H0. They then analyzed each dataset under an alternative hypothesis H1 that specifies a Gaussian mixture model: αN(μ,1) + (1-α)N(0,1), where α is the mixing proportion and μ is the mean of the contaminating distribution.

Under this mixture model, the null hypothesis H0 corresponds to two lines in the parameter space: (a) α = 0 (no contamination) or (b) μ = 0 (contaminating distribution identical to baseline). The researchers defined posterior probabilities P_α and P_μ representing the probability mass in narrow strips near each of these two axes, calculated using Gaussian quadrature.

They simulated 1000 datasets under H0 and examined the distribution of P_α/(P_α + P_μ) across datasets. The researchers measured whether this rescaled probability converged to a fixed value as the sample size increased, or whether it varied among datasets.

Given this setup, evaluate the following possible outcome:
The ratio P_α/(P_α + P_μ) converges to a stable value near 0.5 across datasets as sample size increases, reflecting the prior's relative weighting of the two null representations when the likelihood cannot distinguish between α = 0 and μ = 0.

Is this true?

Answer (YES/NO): NO